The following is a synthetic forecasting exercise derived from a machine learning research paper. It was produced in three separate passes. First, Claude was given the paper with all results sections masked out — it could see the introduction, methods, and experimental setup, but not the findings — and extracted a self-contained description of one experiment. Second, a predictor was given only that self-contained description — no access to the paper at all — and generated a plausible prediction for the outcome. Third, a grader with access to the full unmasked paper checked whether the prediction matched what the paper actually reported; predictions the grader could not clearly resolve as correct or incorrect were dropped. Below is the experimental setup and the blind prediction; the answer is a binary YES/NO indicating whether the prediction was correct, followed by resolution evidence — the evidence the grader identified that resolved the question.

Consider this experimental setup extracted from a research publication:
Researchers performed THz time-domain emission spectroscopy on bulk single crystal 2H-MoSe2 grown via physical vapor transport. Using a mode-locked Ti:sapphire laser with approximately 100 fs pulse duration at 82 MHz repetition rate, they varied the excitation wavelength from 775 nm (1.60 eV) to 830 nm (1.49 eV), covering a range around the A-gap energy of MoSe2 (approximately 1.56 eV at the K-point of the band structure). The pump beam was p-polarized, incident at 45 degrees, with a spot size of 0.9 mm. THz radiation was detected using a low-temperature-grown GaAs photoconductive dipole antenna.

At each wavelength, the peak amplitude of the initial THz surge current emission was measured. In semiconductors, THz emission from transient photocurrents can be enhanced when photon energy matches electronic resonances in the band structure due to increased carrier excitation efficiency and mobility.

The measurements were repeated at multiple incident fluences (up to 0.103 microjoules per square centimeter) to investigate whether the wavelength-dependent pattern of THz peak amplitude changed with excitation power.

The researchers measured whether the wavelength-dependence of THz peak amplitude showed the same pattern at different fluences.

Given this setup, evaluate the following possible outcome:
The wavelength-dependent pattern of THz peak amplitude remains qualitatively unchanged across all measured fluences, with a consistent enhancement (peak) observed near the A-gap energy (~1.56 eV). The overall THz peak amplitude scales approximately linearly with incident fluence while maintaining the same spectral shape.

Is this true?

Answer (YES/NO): NO